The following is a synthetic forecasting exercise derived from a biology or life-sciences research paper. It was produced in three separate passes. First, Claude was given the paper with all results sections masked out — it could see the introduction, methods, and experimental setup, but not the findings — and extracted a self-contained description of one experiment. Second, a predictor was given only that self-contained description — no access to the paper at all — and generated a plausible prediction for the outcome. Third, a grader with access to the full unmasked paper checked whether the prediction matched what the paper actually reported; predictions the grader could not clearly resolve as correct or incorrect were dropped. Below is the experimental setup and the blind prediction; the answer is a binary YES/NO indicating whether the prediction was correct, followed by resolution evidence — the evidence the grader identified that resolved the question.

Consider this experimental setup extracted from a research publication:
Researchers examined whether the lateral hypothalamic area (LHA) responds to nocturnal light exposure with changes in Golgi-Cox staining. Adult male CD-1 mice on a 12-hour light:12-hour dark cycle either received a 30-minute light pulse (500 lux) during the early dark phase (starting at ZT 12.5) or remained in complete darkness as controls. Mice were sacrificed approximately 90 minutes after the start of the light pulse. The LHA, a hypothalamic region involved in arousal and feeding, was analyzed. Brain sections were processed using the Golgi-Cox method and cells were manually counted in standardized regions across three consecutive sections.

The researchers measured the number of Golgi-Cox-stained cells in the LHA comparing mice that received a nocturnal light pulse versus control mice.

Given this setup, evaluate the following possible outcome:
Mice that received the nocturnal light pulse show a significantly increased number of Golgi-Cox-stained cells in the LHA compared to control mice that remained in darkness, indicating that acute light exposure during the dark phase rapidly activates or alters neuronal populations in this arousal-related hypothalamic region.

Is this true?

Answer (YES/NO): NO